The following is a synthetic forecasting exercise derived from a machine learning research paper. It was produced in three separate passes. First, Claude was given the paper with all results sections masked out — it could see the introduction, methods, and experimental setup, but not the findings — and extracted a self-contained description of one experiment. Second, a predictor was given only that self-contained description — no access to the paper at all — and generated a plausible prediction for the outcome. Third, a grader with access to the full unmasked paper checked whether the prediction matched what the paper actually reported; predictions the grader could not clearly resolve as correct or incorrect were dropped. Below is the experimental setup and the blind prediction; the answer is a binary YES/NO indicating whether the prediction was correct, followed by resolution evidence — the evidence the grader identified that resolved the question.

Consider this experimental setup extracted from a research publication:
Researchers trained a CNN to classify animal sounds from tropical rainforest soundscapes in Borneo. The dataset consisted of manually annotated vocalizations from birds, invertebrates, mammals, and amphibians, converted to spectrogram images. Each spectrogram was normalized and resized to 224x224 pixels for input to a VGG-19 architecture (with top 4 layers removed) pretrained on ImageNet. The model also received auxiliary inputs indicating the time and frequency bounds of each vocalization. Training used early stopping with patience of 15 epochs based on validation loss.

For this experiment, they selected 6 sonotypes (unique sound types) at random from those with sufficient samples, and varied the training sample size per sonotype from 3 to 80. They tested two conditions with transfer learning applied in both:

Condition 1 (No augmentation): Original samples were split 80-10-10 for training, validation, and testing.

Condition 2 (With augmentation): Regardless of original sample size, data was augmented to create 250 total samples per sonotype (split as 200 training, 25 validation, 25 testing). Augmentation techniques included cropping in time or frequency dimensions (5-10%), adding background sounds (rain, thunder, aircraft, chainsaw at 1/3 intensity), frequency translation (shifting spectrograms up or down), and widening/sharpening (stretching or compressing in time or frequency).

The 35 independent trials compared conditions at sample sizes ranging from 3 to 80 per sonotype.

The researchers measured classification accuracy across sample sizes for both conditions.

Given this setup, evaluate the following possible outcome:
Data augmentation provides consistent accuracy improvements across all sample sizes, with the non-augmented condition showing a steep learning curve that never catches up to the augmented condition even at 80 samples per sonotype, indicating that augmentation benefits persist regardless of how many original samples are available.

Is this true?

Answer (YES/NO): YES